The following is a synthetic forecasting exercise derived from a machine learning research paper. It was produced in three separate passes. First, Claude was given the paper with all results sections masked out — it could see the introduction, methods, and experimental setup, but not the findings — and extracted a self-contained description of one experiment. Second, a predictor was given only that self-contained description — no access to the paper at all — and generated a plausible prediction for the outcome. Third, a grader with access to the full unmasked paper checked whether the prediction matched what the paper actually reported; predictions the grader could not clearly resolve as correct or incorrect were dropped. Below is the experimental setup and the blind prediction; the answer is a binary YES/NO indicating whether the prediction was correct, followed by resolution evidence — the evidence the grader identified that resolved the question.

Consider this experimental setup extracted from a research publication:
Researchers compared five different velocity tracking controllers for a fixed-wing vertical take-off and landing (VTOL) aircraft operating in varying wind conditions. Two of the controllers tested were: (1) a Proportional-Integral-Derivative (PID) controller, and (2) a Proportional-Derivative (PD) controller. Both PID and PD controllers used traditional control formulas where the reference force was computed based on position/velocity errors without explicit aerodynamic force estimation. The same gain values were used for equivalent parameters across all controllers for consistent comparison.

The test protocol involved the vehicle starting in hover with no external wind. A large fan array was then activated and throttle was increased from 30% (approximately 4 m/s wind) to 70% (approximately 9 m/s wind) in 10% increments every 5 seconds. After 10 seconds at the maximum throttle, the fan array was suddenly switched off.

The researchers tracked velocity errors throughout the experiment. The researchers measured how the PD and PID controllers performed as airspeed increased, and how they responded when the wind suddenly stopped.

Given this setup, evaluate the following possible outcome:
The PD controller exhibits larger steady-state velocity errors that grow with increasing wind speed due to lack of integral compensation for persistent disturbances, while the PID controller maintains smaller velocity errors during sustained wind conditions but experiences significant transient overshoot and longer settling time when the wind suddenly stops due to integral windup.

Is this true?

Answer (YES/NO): YES